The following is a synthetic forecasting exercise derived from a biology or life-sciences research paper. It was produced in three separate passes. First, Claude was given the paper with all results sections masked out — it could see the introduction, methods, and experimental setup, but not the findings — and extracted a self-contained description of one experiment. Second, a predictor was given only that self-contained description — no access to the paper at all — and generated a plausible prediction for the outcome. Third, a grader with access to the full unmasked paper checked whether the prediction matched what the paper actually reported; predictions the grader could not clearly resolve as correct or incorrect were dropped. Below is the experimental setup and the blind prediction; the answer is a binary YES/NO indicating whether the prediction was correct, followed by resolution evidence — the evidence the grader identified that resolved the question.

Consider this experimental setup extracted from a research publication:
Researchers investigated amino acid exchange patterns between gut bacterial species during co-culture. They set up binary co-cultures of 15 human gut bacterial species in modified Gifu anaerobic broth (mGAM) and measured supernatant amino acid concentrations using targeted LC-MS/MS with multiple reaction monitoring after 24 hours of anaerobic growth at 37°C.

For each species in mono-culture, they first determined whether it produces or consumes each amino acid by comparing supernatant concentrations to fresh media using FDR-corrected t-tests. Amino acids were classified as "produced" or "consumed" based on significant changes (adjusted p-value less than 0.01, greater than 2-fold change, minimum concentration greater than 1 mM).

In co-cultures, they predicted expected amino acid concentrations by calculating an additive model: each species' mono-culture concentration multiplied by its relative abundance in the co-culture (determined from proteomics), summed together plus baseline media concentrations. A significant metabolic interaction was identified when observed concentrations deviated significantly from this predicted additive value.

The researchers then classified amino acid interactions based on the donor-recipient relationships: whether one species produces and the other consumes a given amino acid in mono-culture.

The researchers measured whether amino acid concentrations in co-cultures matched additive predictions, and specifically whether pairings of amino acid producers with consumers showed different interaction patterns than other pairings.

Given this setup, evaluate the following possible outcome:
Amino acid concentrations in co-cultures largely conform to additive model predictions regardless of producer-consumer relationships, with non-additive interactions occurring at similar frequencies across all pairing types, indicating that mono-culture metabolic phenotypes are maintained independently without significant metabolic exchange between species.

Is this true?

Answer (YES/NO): NO